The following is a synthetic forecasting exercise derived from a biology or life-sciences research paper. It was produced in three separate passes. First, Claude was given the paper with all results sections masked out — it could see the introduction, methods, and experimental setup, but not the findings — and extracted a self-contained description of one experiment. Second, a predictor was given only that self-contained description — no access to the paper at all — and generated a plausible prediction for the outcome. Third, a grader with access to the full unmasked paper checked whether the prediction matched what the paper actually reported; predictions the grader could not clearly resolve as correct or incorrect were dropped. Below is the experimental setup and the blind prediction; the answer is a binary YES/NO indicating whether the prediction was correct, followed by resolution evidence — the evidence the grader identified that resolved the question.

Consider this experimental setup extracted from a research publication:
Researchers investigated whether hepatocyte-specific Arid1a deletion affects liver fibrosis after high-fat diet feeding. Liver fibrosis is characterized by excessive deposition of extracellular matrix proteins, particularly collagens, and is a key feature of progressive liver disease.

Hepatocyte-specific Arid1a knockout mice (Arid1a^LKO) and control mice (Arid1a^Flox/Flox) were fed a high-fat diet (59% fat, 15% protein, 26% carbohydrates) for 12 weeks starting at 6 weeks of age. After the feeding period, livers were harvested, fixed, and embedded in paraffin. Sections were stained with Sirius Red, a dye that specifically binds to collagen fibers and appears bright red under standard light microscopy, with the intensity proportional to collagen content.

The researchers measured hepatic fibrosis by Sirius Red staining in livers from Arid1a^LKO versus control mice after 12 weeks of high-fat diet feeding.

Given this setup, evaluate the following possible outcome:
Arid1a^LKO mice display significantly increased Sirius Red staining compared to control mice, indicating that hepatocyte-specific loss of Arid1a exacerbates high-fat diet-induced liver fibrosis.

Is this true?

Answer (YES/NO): YES